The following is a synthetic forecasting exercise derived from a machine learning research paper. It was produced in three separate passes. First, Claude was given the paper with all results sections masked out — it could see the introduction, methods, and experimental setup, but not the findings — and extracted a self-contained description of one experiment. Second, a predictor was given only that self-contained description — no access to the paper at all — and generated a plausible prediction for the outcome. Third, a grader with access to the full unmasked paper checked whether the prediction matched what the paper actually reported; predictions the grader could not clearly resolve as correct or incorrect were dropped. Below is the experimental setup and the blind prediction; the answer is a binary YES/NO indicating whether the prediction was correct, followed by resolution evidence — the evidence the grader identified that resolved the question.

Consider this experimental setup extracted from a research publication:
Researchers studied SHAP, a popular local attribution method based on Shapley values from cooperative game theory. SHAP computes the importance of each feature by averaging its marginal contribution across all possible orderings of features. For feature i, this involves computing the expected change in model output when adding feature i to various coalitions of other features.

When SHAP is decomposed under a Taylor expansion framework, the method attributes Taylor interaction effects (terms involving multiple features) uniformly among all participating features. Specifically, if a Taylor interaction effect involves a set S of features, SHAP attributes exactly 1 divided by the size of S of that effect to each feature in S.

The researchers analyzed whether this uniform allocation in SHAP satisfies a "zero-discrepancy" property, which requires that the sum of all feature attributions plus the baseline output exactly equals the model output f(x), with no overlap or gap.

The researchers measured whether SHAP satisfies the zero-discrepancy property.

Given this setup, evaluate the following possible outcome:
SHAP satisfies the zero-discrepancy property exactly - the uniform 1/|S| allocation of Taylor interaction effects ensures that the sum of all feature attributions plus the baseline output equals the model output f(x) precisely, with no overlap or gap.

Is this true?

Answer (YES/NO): YES